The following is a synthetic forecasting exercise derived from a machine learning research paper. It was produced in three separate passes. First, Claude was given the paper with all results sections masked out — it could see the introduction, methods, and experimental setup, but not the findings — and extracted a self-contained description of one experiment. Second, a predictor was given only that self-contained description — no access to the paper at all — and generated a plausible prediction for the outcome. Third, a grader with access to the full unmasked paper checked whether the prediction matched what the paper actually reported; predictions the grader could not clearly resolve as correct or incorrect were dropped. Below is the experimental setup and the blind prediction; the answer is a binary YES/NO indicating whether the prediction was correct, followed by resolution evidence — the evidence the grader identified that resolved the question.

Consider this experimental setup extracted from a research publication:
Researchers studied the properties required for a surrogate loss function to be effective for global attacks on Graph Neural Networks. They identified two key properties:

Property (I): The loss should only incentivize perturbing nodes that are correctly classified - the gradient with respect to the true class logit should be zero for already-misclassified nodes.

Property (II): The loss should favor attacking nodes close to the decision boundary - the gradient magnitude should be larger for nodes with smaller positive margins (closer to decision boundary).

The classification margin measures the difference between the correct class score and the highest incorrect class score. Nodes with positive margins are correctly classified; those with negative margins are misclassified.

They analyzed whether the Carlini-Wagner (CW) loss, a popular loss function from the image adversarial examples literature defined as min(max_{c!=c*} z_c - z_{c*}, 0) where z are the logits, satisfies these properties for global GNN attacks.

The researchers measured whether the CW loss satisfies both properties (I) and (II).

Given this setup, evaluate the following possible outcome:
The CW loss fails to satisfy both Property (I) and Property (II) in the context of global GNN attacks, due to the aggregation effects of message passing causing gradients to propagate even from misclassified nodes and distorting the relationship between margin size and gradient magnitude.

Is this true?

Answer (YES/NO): NO